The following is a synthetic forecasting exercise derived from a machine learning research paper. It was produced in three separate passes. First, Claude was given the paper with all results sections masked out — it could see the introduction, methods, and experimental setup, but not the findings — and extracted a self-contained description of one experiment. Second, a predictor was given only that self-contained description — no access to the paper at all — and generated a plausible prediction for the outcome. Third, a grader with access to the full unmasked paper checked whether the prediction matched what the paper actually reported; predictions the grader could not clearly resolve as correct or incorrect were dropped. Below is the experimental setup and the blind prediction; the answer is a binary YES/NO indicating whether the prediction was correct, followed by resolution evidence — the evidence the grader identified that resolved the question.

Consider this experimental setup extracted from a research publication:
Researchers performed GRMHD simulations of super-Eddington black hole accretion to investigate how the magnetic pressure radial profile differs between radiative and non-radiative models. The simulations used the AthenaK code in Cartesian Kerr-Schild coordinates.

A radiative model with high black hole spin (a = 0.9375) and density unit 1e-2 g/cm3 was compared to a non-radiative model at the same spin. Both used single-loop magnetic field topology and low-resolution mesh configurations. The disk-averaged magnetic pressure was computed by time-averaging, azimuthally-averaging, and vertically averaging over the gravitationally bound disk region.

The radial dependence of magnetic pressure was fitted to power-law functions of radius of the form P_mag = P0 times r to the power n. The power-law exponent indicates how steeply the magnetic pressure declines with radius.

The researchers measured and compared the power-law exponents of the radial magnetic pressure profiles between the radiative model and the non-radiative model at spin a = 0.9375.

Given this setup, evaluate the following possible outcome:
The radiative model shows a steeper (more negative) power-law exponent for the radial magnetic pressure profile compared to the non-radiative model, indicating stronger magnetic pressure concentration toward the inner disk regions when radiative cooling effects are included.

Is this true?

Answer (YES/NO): NO